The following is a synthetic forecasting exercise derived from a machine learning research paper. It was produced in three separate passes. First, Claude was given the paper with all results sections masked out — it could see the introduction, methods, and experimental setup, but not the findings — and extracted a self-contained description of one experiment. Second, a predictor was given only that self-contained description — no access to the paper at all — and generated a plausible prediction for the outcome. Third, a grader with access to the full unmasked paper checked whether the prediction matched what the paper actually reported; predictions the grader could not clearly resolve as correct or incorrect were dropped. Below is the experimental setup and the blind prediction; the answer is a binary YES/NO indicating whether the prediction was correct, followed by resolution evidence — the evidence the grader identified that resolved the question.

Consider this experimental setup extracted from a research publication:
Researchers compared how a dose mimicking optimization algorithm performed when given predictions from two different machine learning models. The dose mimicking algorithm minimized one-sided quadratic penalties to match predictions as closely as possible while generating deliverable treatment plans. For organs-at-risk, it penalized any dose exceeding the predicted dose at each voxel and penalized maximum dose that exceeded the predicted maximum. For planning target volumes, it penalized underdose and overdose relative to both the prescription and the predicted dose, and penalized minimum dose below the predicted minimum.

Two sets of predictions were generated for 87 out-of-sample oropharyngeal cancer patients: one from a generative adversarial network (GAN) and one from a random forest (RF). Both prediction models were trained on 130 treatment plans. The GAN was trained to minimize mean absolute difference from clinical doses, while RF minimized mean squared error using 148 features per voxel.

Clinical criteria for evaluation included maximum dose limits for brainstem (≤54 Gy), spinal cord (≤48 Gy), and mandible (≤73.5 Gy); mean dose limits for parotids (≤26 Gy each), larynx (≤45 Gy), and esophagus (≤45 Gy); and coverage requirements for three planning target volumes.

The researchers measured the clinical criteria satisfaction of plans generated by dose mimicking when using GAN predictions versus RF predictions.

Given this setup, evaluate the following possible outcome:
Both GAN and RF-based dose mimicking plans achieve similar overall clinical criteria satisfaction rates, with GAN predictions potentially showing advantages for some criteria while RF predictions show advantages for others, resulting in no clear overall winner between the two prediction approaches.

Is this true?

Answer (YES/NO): NO